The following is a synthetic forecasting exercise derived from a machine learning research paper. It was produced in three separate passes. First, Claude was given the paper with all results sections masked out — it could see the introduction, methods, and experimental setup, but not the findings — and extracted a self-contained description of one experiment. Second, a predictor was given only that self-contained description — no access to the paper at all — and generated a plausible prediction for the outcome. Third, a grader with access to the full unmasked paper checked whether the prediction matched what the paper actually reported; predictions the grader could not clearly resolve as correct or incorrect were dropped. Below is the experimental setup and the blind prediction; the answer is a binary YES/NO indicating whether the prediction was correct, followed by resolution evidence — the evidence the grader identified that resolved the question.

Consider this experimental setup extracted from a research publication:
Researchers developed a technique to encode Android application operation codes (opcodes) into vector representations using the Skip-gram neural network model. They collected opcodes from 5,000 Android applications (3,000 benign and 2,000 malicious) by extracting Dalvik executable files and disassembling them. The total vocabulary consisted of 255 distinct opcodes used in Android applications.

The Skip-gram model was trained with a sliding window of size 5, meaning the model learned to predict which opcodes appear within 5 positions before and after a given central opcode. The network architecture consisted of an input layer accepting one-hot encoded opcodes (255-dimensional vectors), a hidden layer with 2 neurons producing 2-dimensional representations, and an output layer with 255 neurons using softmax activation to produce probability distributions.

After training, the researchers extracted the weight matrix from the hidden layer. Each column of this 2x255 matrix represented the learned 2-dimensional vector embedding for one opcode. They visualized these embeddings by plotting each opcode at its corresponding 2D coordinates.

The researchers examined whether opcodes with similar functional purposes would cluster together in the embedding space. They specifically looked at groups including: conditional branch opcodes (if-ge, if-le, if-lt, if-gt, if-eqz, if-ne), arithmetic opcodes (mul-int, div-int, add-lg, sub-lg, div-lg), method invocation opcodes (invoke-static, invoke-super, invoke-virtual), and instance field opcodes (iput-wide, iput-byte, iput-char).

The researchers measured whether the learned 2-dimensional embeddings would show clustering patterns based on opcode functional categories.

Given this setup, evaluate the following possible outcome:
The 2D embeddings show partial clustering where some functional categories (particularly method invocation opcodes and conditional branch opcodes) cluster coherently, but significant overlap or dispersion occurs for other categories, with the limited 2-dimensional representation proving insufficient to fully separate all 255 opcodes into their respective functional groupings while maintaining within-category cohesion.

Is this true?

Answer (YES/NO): NO